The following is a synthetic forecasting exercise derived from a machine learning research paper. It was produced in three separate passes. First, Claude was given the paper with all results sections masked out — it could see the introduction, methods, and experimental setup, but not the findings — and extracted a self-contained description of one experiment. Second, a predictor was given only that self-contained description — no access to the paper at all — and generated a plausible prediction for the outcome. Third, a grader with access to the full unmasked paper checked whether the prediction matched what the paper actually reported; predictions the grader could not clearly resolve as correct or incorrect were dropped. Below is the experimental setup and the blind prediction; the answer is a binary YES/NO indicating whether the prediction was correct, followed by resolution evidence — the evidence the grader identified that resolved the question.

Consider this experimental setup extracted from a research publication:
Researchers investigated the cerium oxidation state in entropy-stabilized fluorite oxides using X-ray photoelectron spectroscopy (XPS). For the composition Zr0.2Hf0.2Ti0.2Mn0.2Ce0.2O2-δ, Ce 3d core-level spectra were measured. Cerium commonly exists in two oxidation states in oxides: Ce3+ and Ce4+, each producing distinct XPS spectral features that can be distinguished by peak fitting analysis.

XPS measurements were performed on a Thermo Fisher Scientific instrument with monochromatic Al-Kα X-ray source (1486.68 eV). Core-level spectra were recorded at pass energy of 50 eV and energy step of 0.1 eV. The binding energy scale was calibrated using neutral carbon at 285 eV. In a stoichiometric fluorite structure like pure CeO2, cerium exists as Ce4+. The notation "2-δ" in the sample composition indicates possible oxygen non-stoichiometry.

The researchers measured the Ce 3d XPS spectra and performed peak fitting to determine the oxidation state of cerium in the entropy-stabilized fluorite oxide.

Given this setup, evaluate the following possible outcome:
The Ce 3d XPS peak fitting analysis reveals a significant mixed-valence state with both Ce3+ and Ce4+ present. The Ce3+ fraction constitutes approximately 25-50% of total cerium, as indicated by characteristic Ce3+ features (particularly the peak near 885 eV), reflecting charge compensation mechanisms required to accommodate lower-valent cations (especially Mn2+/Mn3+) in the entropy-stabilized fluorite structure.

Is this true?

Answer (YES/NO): NO